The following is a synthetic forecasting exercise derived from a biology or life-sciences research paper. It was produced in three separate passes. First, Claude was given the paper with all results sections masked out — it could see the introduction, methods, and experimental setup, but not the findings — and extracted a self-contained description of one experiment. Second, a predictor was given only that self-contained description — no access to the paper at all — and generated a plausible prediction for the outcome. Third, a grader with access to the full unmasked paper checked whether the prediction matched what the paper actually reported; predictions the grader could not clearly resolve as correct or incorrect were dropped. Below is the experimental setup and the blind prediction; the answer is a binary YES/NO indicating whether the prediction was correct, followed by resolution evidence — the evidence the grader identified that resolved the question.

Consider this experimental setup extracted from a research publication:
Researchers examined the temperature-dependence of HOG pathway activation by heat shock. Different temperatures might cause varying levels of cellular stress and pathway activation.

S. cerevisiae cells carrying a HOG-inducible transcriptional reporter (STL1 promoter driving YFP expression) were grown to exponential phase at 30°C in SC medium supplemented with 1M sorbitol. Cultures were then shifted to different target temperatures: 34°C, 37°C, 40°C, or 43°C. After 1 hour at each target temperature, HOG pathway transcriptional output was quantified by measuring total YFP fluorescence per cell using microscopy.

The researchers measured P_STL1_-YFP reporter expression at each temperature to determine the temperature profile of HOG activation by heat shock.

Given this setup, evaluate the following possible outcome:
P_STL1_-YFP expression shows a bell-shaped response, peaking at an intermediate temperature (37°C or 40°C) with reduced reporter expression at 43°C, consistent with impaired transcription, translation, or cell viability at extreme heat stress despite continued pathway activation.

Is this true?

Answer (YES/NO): YES